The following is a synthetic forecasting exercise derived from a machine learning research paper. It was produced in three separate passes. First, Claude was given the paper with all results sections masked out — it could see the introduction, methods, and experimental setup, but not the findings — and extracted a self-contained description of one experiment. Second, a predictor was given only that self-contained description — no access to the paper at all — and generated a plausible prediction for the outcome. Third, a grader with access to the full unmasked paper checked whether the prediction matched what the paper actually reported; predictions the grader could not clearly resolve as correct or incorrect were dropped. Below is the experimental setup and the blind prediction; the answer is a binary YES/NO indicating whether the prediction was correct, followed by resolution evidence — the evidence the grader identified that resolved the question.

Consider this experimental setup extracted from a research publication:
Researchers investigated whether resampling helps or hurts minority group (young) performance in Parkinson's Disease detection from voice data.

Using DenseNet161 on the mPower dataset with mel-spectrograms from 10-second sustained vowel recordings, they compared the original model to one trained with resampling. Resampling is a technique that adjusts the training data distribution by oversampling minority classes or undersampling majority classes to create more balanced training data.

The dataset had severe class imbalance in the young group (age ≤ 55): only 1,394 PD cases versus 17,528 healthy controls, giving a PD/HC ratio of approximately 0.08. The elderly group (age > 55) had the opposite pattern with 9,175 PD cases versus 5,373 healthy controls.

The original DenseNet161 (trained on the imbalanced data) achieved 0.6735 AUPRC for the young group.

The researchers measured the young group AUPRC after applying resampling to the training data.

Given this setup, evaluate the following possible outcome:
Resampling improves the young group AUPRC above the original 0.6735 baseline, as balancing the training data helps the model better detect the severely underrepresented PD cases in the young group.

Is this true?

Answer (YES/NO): NO